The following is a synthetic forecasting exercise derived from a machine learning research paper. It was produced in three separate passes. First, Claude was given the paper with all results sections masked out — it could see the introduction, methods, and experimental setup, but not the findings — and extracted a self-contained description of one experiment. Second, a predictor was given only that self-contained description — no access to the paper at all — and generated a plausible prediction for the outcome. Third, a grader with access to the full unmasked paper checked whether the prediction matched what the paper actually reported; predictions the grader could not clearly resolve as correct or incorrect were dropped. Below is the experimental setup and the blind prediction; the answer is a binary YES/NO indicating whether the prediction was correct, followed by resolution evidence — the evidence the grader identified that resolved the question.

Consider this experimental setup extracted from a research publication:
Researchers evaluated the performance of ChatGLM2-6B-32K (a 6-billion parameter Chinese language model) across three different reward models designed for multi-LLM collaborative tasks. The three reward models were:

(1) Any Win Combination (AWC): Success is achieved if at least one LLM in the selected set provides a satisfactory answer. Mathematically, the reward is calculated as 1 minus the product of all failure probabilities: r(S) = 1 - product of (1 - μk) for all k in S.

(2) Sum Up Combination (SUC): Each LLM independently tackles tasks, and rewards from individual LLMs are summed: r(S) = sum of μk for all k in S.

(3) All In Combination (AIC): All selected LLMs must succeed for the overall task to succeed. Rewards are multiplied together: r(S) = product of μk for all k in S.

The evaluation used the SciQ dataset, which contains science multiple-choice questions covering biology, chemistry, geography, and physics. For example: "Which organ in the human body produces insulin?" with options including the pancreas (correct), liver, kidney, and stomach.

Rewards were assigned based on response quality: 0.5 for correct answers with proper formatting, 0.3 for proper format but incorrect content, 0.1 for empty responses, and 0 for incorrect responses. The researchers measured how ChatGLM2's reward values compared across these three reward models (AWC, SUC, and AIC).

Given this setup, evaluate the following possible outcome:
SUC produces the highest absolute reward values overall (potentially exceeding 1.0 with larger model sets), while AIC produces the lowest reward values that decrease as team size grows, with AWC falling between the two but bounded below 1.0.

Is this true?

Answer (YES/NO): NO